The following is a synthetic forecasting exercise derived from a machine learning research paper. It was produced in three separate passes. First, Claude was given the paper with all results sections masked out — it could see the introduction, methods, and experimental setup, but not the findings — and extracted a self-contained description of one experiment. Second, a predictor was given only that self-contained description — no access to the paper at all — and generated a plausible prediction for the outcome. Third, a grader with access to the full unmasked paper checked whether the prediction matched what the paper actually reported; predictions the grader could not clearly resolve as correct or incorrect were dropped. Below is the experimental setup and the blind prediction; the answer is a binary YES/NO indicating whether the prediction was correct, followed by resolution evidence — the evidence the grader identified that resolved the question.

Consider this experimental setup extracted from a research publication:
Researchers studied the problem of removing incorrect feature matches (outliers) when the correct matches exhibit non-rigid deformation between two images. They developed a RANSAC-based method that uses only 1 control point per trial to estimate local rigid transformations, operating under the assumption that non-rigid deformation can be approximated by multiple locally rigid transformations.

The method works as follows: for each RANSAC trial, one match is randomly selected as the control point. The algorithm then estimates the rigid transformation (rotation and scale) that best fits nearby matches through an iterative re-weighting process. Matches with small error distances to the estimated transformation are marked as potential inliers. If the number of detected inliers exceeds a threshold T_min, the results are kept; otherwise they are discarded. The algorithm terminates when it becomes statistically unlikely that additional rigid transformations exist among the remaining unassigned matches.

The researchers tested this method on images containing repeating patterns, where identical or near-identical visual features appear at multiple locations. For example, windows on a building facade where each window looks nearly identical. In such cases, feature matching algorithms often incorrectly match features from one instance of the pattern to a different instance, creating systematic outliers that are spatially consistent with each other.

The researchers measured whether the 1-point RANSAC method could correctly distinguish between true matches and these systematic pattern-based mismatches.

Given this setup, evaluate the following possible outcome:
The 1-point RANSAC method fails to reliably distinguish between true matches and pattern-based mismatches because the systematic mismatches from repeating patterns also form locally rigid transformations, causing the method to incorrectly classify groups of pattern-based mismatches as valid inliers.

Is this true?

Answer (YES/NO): YES